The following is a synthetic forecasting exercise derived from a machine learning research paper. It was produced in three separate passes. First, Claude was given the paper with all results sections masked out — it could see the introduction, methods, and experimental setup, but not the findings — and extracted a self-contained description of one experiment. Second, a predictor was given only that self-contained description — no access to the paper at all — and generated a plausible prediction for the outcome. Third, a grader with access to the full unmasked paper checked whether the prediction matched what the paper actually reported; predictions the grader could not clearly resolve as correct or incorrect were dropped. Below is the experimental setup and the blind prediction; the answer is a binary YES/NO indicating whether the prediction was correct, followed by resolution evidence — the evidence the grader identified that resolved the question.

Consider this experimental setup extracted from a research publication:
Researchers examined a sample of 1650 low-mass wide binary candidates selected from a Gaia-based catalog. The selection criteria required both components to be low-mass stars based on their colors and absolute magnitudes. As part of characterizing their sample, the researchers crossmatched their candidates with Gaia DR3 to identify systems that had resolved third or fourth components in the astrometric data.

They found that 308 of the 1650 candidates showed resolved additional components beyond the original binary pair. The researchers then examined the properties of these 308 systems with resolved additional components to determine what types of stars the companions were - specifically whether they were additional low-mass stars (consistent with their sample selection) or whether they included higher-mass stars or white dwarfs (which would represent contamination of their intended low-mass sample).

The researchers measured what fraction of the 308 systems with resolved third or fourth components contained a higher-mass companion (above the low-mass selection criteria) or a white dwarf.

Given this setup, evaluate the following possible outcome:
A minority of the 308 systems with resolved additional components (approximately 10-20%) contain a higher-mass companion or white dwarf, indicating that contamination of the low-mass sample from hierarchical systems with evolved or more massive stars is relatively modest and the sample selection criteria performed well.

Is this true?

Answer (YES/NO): NO